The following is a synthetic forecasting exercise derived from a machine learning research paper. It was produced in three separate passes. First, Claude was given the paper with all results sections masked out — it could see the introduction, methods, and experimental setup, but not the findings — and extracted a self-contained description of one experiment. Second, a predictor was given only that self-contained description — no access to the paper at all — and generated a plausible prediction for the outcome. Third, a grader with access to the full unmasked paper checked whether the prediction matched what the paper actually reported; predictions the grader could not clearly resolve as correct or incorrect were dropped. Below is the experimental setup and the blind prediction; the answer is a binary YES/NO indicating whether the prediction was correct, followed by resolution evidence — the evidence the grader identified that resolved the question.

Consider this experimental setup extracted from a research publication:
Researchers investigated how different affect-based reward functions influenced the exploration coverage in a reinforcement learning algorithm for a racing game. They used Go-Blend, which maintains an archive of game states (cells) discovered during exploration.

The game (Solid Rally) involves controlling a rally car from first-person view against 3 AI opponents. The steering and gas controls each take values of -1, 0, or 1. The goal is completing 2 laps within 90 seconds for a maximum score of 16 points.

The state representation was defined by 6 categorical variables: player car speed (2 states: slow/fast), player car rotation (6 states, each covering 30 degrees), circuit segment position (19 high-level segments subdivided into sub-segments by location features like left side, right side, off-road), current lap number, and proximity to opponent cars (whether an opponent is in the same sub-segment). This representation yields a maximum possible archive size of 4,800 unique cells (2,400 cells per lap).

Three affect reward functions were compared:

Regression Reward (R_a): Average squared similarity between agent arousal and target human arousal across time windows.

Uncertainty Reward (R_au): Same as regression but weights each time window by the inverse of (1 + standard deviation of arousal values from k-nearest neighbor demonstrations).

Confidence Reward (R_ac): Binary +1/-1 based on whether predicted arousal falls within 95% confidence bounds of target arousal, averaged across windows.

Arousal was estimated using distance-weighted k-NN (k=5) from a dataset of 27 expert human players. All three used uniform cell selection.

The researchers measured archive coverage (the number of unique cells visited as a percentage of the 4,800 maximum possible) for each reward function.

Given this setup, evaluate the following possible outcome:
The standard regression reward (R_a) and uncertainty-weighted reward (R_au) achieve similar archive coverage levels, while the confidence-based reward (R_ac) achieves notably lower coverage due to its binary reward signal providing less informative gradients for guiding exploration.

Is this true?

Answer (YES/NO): YES